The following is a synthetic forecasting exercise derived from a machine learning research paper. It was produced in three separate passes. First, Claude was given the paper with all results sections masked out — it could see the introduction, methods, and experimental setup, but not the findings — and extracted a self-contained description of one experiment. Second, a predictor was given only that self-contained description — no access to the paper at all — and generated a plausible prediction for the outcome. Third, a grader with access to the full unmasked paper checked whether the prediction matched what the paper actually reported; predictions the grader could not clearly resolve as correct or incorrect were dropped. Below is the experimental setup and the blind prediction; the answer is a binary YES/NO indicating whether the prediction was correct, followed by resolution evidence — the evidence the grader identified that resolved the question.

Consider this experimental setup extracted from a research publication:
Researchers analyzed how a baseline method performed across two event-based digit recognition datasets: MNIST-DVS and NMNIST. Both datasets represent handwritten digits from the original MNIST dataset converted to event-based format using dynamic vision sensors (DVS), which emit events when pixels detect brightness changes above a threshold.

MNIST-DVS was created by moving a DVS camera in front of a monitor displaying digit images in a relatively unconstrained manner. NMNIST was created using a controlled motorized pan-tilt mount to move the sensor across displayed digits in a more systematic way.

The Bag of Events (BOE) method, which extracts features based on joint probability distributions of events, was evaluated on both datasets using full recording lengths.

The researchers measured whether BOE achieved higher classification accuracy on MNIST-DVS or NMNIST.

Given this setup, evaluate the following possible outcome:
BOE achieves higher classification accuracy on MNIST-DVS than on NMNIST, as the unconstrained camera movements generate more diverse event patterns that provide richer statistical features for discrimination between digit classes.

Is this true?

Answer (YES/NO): YES